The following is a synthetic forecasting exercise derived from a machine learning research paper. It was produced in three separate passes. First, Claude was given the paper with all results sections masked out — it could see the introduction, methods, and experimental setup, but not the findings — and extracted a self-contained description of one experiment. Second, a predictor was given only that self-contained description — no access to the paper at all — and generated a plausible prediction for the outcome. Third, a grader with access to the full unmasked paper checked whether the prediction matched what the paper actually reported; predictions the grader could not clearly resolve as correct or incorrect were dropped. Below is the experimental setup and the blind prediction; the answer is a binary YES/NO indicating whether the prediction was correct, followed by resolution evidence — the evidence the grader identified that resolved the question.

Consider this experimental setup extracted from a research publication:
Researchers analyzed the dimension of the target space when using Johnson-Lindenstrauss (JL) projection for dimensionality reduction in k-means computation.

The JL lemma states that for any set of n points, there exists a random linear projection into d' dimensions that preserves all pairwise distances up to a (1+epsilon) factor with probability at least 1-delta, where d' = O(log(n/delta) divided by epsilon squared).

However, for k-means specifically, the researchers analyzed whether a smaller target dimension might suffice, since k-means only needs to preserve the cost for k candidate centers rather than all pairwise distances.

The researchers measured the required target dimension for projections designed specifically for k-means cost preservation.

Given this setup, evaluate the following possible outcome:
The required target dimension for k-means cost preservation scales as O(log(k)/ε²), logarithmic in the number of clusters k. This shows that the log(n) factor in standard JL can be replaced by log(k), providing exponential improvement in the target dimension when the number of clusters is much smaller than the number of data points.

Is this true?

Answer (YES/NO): YES